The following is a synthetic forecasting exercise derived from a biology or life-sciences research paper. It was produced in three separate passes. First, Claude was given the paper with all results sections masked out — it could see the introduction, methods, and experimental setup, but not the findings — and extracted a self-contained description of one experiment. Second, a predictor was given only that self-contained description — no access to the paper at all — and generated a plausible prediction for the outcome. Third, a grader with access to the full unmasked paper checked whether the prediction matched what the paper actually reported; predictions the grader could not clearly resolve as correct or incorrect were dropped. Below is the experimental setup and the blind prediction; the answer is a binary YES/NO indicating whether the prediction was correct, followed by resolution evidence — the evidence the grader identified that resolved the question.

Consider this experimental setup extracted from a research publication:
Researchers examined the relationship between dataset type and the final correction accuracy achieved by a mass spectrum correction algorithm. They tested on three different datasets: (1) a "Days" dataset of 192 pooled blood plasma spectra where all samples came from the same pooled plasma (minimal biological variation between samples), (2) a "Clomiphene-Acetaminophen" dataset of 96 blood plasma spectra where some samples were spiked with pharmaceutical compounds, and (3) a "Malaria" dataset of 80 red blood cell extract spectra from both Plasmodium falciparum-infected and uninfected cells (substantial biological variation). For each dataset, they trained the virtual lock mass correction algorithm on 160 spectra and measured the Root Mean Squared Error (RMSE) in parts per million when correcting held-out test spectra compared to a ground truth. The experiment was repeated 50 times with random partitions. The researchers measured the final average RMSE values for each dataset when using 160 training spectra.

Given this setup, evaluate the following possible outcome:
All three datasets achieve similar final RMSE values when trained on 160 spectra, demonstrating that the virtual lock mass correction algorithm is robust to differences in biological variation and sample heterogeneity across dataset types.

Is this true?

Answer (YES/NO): NO